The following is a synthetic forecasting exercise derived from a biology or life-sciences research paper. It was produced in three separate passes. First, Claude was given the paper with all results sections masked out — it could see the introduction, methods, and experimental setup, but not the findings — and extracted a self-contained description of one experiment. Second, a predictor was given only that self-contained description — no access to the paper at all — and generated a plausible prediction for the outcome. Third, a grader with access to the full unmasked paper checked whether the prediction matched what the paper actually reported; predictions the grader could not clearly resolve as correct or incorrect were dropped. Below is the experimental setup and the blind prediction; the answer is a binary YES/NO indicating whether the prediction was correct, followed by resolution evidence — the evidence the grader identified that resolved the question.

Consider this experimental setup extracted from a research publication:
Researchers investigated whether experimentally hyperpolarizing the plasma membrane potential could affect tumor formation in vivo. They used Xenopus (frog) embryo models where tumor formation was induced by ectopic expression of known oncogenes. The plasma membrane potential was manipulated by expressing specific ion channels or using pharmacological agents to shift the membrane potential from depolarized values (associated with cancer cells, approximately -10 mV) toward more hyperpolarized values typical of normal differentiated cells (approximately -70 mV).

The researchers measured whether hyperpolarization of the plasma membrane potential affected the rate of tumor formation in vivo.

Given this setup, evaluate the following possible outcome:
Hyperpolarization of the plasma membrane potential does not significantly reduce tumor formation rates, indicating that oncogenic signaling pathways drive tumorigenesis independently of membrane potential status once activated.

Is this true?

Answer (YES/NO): NO